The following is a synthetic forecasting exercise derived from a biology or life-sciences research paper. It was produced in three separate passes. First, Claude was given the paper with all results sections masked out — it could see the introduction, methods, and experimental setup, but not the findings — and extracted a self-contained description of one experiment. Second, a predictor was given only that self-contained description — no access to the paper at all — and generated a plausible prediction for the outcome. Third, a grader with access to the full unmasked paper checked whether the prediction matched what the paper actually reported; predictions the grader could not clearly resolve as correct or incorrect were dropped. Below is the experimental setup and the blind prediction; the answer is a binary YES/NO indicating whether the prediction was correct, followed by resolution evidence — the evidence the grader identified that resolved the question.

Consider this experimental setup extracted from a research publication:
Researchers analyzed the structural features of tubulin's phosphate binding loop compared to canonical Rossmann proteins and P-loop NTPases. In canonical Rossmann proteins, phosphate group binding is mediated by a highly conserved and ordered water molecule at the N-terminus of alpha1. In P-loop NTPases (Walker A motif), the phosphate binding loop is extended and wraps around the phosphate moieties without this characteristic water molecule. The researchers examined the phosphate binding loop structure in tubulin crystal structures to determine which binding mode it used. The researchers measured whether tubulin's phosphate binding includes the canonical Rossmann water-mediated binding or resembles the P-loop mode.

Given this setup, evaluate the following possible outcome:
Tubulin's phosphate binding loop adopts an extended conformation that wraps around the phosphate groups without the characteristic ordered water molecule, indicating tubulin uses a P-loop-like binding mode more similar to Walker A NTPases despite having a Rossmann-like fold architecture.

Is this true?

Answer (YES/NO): NO